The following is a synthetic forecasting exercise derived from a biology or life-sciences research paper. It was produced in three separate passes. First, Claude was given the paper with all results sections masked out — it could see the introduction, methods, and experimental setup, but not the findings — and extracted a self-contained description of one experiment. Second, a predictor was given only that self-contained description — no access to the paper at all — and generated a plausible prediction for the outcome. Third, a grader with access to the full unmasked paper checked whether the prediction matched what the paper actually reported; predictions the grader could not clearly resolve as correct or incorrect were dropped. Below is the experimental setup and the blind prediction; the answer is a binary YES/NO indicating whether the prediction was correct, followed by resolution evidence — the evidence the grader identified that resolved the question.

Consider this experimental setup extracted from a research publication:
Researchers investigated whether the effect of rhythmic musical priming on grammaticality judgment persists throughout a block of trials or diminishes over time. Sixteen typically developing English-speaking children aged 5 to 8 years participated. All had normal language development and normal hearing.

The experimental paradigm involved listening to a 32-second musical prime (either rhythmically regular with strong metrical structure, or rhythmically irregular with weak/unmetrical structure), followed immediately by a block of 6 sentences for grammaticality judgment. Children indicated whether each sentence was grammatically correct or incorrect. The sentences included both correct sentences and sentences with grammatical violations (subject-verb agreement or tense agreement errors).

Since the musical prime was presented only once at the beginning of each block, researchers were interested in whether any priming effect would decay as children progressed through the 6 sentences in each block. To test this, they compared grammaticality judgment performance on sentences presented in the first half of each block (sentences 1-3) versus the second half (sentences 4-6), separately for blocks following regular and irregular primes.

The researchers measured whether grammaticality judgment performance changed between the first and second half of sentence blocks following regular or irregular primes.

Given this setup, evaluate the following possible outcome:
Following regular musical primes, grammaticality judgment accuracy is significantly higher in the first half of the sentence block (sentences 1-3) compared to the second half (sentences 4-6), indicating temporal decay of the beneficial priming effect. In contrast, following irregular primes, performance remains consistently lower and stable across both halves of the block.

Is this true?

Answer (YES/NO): NO